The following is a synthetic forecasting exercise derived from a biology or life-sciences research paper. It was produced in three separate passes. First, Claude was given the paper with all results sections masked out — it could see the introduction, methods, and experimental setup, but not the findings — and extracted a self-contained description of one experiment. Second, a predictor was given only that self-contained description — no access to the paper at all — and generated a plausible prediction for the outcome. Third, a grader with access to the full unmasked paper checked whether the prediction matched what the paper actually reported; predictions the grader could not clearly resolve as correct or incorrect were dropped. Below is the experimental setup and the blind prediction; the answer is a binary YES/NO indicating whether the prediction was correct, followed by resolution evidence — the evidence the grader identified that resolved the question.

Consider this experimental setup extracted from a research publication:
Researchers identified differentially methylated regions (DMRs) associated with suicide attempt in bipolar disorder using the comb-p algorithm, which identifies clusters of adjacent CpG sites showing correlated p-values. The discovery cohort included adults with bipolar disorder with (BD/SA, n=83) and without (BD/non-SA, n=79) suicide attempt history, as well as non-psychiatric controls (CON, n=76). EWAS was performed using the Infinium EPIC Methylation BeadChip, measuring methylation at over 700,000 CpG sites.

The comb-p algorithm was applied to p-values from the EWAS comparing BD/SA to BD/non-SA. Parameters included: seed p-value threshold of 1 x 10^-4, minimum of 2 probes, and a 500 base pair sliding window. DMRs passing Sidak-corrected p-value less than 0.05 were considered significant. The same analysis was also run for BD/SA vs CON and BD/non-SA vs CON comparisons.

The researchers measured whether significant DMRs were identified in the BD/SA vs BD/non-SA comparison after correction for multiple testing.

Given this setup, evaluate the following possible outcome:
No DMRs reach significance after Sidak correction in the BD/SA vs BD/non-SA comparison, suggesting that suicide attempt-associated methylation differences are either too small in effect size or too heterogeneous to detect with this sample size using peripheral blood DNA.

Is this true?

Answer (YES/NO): NO